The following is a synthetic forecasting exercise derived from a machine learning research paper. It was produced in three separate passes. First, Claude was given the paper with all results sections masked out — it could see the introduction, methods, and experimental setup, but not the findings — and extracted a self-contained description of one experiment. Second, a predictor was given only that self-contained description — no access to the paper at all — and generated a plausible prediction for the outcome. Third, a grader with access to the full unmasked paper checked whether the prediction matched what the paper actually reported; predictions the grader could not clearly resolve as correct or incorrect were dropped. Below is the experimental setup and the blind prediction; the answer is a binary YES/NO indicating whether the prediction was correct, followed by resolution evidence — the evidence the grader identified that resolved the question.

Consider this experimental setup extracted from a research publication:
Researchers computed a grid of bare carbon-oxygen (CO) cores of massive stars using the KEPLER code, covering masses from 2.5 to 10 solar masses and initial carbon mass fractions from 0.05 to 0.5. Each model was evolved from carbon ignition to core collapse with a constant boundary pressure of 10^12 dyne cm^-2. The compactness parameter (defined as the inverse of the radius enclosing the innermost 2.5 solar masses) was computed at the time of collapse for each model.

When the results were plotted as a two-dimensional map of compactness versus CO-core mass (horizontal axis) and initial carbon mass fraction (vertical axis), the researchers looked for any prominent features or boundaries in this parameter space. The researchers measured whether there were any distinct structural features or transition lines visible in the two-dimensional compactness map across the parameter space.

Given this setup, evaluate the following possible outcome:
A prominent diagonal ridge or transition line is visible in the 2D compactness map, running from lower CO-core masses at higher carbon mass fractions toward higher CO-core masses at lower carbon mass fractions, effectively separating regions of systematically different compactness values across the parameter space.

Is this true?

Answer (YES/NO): NO